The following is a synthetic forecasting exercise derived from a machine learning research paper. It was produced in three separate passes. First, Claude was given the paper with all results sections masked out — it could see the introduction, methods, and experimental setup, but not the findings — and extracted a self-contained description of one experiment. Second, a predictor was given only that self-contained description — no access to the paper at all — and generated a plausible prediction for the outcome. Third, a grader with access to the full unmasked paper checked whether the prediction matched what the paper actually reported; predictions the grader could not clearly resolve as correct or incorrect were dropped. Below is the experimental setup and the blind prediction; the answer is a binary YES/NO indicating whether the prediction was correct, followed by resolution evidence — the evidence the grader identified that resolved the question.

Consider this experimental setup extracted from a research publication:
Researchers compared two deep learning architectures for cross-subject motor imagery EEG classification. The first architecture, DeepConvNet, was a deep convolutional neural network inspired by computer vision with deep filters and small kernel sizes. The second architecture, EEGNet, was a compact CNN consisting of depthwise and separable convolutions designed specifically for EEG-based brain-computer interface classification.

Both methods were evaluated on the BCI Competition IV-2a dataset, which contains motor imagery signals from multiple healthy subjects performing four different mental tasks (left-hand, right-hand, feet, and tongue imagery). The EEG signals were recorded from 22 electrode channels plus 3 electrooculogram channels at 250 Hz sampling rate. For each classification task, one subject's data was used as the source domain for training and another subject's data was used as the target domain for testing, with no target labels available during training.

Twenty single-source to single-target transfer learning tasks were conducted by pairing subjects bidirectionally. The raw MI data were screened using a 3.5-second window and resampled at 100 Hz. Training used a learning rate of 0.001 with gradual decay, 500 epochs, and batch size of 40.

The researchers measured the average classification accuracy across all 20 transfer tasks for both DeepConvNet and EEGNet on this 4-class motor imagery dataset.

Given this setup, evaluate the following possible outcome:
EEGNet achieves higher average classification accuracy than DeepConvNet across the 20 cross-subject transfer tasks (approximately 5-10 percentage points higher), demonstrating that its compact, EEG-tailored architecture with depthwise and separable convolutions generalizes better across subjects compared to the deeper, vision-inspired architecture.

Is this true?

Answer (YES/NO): NO